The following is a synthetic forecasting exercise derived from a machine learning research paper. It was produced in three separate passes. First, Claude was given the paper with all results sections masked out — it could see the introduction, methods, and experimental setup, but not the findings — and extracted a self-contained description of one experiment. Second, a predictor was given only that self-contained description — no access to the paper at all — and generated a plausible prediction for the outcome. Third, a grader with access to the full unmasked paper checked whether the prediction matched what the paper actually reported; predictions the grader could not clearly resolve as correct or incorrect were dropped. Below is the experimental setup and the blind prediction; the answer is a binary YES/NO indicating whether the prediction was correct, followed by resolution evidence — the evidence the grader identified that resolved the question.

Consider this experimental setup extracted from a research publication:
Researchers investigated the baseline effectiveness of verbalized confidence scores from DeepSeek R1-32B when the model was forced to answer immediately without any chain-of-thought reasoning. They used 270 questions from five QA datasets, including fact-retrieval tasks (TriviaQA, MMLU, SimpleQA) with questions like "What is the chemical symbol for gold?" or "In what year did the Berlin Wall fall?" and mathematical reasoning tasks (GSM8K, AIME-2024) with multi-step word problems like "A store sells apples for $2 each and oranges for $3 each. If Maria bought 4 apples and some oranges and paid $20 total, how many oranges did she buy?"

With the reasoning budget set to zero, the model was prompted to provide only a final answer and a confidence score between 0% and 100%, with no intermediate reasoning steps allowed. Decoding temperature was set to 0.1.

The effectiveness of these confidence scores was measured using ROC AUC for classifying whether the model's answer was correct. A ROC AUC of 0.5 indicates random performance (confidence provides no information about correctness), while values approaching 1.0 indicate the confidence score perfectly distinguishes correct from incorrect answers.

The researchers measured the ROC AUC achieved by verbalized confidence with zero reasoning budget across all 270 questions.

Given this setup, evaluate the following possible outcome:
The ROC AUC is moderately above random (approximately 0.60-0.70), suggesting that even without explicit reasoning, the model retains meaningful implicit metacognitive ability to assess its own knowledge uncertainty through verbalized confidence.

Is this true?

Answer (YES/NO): NO